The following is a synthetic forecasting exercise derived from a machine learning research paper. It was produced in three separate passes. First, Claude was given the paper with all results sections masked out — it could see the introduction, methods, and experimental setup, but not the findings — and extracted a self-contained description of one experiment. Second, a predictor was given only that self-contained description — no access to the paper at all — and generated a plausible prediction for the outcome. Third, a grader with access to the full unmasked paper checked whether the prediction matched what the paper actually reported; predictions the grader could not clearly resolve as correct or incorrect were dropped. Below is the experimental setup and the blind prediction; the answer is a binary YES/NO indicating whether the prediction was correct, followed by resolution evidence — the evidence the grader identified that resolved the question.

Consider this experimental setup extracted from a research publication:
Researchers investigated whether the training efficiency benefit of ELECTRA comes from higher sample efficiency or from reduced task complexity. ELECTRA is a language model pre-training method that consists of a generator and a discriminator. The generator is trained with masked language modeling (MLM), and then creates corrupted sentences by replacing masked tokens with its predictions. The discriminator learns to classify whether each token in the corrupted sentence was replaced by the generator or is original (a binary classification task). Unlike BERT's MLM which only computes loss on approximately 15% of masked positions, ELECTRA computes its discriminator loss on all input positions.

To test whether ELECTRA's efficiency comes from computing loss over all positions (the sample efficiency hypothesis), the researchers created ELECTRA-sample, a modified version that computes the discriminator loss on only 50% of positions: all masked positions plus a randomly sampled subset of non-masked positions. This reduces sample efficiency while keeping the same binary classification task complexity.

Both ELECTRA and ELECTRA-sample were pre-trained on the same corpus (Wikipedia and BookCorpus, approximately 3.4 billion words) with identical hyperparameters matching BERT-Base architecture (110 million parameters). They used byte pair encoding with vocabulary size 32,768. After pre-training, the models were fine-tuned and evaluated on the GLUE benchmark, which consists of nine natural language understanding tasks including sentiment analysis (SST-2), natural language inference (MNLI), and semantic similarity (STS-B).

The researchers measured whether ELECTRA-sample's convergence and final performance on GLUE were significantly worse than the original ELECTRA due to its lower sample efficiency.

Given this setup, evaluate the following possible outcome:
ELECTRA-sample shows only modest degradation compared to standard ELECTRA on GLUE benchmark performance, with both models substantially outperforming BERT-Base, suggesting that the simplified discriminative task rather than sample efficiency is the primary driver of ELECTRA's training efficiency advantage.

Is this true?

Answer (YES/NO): YES